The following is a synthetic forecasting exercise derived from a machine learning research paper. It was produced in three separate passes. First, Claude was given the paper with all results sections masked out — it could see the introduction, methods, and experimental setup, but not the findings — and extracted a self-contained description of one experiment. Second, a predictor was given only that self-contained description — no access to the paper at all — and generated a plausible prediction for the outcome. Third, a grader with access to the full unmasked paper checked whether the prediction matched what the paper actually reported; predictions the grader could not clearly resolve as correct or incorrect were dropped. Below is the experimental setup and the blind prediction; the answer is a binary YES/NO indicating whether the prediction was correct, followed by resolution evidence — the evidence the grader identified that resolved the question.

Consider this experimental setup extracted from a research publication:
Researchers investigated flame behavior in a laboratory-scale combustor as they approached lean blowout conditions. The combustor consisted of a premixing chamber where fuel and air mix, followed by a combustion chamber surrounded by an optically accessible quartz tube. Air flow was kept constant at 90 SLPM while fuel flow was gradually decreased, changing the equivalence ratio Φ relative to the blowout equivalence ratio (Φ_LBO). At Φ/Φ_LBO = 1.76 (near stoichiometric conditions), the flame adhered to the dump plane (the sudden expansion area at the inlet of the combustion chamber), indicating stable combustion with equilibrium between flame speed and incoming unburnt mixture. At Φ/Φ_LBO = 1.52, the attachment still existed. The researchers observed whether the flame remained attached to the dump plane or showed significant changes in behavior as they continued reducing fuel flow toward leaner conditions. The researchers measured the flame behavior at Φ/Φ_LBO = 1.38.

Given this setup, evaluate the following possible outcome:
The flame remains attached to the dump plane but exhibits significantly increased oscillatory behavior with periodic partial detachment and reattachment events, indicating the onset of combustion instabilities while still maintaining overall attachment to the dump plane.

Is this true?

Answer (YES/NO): NO